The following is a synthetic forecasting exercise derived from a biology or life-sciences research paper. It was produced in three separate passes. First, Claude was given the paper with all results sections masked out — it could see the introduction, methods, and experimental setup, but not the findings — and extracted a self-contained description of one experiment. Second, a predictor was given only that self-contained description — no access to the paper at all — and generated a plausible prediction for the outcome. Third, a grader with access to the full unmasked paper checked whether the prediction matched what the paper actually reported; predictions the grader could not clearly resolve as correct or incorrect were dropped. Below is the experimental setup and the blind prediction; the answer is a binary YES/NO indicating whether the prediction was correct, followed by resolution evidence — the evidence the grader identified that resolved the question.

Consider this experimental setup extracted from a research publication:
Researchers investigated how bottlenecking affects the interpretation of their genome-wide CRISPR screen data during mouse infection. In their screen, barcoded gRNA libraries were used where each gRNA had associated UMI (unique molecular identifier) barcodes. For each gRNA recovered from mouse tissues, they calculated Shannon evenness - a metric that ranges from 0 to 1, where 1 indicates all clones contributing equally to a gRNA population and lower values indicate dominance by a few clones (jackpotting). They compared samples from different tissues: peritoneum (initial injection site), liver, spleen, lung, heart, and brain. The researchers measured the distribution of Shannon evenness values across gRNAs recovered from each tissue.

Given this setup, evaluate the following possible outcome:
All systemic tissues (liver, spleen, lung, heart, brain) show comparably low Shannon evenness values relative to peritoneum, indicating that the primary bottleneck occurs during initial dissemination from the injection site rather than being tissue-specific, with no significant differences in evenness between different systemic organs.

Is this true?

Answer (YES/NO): NO